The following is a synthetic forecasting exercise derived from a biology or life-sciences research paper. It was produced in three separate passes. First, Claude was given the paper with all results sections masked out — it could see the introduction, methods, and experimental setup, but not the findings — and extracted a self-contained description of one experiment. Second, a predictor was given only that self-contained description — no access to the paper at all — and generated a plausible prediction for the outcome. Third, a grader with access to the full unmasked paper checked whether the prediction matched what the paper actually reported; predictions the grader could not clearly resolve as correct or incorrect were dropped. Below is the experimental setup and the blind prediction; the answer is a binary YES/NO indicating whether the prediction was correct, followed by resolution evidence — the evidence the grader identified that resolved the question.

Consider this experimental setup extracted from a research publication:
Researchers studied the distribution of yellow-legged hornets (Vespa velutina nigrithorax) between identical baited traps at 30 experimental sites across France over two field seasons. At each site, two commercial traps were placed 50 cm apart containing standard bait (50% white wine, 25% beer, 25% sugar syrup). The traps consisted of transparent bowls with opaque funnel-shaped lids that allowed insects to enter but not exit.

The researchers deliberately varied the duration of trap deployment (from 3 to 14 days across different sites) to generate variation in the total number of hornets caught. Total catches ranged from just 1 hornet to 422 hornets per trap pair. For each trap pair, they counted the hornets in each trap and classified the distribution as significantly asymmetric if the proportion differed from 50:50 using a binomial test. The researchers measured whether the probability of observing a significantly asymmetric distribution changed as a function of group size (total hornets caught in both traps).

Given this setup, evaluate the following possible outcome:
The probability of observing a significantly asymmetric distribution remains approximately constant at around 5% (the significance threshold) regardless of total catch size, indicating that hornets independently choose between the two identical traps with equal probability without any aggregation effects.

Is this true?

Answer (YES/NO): NO